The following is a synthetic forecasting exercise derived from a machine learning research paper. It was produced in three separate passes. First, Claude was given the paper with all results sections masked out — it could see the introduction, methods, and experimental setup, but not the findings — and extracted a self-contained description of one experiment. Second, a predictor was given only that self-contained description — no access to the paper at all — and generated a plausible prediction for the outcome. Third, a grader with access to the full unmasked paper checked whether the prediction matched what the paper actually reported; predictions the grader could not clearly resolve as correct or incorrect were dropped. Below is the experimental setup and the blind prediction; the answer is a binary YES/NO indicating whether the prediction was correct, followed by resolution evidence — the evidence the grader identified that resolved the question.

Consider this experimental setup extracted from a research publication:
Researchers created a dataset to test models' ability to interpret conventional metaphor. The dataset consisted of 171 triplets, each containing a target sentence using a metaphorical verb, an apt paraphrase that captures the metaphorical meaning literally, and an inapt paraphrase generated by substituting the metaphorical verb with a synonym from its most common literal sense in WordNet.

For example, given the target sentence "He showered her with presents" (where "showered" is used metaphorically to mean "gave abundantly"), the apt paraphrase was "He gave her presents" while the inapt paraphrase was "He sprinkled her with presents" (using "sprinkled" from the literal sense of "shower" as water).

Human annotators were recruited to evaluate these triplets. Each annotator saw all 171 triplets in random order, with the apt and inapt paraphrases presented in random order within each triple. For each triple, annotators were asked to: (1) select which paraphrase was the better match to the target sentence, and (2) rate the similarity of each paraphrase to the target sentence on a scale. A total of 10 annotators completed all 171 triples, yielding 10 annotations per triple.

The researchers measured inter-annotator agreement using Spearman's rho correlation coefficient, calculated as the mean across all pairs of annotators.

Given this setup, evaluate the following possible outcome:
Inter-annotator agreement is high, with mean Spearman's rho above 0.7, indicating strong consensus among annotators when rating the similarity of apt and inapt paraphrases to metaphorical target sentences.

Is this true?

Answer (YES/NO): NO